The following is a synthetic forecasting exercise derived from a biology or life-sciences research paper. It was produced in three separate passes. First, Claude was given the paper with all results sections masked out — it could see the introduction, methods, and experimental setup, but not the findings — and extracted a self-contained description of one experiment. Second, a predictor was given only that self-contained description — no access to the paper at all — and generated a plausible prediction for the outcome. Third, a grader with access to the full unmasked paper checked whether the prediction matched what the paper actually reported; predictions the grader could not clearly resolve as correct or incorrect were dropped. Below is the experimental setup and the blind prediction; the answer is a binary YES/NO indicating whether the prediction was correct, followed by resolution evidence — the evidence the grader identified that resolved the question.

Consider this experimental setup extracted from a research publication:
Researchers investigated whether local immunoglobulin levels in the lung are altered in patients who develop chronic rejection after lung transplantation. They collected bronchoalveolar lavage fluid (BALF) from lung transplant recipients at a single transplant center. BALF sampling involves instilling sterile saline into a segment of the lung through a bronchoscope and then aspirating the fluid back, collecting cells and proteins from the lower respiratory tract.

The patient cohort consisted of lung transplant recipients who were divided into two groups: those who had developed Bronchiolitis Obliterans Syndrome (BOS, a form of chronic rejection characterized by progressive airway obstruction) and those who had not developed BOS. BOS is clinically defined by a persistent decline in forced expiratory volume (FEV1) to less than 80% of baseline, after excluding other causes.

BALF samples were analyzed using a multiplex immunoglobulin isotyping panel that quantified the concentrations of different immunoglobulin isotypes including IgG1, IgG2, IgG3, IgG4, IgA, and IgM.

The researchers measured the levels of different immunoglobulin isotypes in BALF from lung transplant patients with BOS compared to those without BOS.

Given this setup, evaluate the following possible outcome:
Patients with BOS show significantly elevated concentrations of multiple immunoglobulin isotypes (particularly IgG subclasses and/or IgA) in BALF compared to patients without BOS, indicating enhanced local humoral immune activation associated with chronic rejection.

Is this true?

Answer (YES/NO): YES